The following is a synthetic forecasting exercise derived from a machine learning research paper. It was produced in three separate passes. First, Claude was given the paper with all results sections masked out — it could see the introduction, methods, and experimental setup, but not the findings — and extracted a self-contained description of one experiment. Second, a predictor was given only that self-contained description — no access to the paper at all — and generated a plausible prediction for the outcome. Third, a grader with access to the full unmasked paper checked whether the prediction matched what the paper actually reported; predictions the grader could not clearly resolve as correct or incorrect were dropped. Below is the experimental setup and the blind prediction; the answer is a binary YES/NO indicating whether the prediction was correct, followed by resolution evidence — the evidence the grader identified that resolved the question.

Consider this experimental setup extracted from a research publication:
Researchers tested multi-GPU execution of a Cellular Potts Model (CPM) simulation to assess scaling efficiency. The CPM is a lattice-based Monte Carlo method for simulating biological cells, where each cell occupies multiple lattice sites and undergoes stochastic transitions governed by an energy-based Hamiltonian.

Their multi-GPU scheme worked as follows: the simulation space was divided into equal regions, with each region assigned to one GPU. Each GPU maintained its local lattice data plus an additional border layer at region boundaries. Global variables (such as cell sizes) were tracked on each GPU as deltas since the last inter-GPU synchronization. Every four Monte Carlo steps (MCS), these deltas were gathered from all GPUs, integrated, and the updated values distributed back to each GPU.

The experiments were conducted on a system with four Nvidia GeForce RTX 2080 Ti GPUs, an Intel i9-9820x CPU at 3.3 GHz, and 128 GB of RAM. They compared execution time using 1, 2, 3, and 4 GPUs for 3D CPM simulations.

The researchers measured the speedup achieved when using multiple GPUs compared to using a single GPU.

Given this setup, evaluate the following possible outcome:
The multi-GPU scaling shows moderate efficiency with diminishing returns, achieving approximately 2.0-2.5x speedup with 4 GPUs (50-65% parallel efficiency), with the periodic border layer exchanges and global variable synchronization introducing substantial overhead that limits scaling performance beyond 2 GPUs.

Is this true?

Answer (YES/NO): YES